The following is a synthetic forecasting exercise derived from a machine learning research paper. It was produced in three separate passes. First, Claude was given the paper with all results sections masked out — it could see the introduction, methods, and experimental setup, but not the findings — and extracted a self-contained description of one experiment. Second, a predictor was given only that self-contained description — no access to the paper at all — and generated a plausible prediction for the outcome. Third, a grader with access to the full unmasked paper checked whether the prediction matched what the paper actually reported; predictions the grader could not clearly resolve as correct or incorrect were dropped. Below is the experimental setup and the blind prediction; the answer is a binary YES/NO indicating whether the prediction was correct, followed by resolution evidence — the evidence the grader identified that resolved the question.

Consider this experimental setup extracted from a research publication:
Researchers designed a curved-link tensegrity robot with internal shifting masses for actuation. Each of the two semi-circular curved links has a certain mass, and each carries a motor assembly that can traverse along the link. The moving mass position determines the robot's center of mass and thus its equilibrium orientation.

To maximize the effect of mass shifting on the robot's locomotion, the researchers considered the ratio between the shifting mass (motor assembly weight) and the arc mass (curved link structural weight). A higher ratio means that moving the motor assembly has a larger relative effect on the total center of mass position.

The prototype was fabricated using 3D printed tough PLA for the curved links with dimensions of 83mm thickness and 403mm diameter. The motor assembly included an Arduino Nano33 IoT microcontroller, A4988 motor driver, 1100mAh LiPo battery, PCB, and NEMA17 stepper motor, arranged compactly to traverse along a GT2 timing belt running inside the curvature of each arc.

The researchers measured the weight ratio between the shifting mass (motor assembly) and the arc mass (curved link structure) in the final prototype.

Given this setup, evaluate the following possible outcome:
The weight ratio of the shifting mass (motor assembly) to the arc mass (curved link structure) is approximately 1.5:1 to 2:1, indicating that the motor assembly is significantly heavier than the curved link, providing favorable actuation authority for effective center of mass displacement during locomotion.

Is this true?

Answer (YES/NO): NO